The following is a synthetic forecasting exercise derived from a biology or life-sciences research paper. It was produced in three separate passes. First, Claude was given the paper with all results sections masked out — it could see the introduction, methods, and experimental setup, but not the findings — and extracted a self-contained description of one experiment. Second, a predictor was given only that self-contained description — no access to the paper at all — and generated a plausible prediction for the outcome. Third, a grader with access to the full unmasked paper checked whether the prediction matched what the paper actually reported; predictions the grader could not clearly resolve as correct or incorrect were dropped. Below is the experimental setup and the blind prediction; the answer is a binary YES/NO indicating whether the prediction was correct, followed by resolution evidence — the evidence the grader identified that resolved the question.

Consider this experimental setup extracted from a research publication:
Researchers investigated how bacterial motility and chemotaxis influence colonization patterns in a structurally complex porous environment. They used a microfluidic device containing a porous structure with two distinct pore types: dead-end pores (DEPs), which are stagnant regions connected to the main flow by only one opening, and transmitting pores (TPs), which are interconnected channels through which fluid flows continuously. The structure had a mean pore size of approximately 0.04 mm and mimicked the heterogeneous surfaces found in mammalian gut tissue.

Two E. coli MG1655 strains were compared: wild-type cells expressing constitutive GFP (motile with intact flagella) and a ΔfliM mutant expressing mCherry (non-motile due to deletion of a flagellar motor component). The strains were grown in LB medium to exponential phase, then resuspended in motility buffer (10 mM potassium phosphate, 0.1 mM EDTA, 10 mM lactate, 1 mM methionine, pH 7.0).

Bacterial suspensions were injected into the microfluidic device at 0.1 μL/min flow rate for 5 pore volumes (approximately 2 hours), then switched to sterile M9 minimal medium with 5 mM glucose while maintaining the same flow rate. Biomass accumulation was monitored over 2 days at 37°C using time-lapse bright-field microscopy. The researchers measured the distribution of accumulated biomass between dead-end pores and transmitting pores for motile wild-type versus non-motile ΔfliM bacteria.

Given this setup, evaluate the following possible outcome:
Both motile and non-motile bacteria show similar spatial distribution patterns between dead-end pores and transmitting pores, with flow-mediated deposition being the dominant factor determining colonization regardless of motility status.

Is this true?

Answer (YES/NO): NO